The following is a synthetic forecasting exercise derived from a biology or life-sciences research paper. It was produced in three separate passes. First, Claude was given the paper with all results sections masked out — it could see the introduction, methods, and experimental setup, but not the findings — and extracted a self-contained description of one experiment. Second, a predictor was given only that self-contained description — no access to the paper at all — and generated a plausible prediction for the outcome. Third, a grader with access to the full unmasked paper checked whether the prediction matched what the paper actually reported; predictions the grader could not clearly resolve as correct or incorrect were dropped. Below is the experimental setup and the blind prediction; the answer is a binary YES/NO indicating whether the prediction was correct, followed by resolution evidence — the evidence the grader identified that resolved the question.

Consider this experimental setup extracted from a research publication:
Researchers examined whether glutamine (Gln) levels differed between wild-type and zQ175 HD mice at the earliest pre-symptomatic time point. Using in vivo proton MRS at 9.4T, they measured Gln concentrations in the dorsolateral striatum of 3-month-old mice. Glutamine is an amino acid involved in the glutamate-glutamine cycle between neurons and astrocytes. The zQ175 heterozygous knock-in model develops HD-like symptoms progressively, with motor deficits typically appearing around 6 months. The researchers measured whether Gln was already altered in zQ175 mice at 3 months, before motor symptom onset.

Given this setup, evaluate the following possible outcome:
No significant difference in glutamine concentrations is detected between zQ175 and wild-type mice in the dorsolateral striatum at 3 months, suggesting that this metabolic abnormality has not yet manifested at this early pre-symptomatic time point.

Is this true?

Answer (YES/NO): NO